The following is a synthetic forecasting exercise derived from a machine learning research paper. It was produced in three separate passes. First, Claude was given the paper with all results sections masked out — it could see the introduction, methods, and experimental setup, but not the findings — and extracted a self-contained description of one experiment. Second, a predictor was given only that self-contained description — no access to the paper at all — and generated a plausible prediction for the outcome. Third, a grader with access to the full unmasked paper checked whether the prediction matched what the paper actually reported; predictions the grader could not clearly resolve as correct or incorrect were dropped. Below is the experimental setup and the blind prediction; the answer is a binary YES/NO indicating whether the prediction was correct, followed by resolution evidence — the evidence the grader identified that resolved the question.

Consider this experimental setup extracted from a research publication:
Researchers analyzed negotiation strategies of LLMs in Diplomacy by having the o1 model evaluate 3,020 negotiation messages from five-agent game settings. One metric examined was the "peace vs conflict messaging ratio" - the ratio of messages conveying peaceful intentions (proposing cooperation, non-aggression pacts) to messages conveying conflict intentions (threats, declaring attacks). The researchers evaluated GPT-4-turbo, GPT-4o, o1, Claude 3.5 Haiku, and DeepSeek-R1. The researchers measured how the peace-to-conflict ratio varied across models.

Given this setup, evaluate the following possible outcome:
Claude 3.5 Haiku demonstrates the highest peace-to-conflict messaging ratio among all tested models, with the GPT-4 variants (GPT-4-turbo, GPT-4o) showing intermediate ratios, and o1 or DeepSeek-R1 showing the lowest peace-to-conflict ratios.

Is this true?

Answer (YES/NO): NO